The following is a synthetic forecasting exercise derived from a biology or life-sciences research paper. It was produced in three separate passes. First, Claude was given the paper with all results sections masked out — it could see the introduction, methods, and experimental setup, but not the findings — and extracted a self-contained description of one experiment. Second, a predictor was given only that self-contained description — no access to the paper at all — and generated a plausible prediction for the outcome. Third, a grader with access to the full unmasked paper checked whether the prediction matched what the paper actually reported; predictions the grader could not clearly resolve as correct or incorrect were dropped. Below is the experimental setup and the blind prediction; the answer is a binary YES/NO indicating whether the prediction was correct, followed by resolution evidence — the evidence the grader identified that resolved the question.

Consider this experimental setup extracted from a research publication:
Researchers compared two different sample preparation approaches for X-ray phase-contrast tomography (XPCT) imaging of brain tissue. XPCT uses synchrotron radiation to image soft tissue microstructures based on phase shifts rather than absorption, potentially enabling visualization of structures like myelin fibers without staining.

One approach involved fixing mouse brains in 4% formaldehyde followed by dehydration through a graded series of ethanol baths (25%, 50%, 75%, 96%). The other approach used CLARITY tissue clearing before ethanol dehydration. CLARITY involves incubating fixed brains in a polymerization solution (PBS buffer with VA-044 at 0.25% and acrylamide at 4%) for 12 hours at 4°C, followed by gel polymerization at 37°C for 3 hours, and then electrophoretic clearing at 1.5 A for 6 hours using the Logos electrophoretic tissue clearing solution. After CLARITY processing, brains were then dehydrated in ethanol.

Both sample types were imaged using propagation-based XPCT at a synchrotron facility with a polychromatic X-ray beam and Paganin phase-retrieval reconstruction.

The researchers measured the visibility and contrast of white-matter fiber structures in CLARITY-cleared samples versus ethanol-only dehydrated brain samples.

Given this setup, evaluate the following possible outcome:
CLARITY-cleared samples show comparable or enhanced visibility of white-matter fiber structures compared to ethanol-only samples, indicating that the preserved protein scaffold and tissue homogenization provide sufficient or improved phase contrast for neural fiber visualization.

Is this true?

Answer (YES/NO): NO